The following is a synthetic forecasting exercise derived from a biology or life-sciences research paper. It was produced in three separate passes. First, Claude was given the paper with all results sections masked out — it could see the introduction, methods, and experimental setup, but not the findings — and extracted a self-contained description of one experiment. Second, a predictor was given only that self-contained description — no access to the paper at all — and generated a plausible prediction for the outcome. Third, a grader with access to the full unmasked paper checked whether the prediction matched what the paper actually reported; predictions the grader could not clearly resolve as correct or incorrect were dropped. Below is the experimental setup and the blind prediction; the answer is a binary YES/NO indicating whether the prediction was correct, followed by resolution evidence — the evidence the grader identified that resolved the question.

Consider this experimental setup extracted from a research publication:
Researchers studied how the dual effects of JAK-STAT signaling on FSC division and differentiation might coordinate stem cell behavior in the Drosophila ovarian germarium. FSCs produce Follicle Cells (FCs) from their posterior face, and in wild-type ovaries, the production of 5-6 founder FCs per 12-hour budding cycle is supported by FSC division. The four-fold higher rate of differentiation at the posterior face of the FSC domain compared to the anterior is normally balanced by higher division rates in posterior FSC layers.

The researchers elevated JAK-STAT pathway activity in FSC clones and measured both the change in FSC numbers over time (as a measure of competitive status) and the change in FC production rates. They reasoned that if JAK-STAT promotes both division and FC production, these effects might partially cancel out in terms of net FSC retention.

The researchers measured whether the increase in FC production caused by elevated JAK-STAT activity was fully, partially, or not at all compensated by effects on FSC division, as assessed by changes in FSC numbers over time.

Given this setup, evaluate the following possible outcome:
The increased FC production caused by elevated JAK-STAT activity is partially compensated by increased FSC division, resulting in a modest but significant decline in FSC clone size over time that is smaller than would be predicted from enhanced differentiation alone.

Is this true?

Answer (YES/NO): NO